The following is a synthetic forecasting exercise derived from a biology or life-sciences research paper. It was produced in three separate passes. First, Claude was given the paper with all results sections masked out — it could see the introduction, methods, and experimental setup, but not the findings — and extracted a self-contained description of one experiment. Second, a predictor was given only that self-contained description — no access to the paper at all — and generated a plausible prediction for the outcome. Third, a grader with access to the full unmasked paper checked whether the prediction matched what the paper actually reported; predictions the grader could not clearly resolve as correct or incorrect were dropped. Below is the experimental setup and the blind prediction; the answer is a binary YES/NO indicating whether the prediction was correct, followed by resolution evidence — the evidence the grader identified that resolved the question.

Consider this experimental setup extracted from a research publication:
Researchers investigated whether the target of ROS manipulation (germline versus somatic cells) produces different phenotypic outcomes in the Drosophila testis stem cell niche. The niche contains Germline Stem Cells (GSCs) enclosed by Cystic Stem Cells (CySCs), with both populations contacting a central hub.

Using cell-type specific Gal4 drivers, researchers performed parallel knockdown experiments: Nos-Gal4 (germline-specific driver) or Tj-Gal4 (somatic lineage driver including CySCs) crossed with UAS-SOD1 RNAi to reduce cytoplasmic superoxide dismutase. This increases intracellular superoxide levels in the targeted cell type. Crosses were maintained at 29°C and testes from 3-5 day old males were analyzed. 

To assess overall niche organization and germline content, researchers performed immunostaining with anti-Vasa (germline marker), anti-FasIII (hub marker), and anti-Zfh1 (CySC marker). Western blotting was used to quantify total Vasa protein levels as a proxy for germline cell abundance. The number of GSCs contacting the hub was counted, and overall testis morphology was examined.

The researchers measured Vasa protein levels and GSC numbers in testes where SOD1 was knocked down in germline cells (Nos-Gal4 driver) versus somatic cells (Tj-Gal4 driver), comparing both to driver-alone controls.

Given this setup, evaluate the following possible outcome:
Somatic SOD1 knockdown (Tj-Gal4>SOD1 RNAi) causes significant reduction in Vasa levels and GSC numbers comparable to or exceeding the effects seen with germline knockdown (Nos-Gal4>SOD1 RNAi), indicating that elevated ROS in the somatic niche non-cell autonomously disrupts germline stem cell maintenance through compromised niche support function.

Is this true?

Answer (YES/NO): YES